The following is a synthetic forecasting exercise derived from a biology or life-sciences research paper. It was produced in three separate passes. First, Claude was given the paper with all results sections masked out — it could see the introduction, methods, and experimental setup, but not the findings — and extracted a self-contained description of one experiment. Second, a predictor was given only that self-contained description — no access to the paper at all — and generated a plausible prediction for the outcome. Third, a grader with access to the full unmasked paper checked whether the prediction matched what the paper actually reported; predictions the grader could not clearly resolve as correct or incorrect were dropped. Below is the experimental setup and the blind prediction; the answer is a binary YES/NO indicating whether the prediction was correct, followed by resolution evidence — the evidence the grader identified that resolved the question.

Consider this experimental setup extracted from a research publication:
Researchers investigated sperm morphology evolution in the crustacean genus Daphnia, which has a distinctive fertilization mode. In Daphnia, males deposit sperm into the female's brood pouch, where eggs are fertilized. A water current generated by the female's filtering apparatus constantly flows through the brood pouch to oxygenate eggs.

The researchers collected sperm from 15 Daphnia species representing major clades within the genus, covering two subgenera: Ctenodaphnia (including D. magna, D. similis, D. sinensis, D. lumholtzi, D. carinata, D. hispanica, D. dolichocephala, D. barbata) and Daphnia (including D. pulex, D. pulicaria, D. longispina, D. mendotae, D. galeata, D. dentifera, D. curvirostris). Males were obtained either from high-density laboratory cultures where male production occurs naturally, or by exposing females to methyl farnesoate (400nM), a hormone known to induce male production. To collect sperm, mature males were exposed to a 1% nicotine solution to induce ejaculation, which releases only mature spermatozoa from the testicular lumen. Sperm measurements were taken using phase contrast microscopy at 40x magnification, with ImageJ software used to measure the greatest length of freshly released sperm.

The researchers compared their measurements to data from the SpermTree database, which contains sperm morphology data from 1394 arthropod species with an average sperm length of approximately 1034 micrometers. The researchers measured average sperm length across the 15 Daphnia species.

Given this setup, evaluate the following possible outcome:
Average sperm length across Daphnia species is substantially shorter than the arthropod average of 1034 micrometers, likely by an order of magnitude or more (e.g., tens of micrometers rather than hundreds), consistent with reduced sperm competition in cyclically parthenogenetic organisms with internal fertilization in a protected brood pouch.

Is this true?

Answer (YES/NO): YES